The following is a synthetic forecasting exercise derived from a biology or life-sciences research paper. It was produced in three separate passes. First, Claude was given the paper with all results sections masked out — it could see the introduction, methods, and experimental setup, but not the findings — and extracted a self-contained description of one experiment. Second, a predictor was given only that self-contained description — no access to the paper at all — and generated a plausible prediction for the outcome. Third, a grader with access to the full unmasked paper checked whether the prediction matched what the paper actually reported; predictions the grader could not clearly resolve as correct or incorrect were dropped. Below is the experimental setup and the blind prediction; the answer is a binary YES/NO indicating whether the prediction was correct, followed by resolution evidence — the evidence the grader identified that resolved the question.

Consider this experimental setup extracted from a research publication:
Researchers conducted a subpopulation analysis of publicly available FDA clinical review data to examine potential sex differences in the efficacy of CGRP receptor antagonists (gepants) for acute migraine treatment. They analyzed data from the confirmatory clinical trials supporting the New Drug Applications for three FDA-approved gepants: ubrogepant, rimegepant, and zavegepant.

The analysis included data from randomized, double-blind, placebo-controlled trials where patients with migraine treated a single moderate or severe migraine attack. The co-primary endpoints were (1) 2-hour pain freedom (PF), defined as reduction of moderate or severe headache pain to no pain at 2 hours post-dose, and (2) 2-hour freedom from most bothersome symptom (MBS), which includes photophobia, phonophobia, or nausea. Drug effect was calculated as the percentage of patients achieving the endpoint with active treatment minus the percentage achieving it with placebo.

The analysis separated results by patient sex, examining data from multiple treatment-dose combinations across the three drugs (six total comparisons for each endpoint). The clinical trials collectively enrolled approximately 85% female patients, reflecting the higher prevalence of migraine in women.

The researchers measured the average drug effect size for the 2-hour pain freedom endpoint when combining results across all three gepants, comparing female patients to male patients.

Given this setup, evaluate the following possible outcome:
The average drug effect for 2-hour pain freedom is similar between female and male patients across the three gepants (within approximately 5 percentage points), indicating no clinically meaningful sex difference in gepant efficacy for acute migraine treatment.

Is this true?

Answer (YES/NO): NO